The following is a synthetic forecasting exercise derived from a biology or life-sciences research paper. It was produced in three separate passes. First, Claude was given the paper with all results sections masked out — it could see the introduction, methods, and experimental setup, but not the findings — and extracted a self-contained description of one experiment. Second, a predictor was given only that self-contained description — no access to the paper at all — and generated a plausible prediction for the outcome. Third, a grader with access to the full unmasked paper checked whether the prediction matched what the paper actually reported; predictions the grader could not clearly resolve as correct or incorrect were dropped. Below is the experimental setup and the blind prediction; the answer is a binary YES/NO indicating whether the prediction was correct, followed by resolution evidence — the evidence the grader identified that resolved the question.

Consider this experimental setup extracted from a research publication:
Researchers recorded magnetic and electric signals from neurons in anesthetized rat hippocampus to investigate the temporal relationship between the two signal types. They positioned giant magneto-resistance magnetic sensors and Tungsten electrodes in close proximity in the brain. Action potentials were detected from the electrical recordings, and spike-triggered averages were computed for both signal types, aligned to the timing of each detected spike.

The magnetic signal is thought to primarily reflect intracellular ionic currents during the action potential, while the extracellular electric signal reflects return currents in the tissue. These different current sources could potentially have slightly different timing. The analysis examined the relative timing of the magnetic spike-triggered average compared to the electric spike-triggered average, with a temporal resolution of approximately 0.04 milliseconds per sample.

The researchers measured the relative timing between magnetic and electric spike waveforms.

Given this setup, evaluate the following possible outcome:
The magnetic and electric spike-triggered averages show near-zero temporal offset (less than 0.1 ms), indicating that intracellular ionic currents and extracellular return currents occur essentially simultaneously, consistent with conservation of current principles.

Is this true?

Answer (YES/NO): NO